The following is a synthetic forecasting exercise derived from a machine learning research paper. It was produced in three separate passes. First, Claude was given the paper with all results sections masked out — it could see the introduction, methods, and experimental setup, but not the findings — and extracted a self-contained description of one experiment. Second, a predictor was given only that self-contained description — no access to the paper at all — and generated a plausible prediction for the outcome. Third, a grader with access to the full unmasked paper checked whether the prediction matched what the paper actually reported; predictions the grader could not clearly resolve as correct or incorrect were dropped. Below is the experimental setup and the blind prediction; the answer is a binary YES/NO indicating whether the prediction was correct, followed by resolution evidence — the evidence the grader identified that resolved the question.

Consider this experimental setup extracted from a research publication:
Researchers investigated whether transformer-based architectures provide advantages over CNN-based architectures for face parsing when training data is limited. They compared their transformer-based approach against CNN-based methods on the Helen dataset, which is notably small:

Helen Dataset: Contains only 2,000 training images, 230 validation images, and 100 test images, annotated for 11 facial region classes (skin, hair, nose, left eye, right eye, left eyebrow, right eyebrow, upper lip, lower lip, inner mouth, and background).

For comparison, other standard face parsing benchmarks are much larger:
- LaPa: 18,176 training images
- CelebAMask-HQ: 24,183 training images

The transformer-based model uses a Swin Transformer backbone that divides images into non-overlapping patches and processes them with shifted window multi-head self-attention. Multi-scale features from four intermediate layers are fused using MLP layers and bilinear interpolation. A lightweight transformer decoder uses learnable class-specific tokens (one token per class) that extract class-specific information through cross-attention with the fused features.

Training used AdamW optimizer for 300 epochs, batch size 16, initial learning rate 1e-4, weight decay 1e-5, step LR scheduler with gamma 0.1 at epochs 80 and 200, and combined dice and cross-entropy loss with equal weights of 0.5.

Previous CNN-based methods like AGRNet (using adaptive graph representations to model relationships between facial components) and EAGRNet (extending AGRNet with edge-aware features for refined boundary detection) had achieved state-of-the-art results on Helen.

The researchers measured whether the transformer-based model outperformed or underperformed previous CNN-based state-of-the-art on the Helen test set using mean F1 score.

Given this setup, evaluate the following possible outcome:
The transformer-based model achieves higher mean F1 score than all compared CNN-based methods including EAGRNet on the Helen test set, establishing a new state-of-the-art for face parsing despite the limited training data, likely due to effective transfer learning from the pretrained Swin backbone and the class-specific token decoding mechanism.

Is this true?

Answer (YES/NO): NO